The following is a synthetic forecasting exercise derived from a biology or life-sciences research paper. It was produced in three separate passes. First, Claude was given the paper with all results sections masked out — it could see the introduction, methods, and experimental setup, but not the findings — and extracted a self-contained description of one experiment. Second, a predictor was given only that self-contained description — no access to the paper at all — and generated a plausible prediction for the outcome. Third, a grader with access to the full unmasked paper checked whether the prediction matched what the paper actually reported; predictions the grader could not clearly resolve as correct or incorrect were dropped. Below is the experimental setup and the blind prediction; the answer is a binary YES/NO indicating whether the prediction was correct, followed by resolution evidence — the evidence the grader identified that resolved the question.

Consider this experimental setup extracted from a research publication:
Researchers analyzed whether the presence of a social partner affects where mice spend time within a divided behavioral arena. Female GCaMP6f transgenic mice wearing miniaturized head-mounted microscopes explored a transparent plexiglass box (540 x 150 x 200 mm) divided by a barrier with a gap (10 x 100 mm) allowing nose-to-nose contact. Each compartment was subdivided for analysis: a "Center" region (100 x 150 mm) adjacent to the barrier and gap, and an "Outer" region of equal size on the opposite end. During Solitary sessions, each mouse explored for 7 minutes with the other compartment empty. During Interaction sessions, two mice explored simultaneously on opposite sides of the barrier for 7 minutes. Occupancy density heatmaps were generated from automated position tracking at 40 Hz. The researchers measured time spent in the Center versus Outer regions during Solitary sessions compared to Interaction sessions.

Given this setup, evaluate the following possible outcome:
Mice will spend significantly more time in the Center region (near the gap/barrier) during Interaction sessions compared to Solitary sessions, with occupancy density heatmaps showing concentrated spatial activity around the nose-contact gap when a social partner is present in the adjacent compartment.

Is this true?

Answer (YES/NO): YES